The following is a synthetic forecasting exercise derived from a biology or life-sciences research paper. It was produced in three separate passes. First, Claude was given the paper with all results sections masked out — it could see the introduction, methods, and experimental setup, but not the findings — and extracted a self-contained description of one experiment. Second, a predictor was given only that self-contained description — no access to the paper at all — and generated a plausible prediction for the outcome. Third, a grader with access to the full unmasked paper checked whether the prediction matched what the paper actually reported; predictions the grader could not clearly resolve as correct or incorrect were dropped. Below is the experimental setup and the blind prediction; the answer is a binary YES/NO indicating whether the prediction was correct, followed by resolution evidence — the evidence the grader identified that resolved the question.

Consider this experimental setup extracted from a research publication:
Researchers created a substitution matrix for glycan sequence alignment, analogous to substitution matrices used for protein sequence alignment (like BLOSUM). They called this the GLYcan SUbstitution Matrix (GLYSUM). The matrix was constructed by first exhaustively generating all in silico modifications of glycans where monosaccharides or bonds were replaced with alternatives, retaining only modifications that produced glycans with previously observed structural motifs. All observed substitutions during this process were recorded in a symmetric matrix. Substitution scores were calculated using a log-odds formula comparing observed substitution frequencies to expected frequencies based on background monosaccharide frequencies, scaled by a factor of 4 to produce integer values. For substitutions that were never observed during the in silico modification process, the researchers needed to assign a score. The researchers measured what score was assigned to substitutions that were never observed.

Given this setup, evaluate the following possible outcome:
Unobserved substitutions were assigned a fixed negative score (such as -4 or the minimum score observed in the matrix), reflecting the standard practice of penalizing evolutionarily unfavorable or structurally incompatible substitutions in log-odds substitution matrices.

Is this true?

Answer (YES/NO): YES